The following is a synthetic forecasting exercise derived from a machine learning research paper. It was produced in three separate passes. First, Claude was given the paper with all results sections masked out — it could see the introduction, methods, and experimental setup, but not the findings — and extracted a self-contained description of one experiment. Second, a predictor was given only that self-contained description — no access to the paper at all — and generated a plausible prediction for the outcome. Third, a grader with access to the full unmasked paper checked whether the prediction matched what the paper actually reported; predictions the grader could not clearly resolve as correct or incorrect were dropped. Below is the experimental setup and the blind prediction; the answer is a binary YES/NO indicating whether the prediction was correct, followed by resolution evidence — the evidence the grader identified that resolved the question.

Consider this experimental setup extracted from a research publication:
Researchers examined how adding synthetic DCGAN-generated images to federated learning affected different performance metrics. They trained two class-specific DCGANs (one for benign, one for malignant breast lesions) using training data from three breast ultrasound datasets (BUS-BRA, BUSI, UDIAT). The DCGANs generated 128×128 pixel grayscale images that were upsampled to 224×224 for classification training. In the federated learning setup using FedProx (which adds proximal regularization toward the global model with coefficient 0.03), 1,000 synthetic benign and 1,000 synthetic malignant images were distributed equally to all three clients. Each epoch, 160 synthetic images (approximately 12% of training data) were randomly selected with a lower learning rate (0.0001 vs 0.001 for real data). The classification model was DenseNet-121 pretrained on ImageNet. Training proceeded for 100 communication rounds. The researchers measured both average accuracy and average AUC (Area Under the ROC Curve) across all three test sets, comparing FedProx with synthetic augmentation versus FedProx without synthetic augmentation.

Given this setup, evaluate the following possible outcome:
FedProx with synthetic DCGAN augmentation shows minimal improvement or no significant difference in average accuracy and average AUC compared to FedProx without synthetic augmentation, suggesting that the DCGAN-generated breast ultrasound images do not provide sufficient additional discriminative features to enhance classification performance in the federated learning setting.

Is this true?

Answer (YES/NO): NO